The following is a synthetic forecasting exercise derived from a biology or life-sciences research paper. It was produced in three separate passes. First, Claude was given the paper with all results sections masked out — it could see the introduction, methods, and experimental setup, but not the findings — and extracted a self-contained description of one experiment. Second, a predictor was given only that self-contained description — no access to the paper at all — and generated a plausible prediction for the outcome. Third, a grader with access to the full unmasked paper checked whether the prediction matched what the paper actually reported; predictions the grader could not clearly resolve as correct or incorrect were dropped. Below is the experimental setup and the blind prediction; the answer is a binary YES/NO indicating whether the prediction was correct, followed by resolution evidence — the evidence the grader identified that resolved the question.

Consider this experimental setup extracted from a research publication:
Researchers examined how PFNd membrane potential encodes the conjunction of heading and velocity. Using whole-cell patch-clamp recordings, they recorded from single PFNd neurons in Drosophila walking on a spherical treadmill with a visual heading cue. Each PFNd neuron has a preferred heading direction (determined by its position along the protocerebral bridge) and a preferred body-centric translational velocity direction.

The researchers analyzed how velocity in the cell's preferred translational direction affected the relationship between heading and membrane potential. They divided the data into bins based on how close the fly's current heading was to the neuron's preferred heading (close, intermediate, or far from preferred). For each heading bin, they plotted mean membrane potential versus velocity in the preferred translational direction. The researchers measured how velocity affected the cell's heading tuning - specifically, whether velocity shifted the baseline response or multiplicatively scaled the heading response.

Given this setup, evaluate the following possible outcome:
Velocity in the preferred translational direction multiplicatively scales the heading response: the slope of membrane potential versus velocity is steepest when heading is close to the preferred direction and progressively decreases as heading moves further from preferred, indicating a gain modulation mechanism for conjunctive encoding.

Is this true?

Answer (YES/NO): YES